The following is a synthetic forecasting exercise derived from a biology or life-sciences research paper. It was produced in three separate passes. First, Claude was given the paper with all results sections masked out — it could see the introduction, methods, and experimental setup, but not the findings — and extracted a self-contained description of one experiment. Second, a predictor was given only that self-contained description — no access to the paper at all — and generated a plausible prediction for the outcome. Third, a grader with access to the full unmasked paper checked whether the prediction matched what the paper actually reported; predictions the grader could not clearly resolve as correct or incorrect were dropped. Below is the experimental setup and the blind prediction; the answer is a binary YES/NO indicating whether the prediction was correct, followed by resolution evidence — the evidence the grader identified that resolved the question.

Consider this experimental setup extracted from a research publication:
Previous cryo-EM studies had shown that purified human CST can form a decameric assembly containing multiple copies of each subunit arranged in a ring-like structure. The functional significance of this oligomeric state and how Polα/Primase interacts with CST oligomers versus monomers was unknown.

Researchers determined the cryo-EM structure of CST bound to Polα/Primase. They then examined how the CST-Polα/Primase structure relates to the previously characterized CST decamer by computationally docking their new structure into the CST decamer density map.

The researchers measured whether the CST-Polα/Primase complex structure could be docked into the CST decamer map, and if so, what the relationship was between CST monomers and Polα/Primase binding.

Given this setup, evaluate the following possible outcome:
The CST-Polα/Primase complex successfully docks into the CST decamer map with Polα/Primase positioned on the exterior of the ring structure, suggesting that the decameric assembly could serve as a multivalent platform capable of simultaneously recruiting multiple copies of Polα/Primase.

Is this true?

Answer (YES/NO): NO